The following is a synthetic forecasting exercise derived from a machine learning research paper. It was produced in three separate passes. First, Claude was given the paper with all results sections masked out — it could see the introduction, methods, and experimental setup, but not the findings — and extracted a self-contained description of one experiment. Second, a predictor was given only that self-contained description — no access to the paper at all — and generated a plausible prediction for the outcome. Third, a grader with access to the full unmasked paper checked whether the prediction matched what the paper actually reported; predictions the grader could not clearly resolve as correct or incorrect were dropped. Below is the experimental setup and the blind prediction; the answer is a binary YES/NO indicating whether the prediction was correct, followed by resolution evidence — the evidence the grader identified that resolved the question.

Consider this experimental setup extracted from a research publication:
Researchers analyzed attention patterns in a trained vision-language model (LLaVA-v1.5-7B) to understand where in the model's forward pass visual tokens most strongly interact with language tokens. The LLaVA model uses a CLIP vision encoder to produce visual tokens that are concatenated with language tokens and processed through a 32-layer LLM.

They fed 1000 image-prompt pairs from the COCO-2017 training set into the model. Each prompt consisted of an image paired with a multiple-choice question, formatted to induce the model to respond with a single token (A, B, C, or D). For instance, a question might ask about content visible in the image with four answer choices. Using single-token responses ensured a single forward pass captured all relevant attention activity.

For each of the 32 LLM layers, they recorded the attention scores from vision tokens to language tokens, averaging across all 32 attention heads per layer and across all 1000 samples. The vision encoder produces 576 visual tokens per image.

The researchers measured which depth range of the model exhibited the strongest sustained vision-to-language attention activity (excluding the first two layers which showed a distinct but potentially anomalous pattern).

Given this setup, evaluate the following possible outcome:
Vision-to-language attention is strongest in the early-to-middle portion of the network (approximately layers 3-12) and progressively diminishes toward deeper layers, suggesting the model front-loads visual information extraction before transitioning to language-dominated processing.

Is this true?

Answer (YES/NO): NO